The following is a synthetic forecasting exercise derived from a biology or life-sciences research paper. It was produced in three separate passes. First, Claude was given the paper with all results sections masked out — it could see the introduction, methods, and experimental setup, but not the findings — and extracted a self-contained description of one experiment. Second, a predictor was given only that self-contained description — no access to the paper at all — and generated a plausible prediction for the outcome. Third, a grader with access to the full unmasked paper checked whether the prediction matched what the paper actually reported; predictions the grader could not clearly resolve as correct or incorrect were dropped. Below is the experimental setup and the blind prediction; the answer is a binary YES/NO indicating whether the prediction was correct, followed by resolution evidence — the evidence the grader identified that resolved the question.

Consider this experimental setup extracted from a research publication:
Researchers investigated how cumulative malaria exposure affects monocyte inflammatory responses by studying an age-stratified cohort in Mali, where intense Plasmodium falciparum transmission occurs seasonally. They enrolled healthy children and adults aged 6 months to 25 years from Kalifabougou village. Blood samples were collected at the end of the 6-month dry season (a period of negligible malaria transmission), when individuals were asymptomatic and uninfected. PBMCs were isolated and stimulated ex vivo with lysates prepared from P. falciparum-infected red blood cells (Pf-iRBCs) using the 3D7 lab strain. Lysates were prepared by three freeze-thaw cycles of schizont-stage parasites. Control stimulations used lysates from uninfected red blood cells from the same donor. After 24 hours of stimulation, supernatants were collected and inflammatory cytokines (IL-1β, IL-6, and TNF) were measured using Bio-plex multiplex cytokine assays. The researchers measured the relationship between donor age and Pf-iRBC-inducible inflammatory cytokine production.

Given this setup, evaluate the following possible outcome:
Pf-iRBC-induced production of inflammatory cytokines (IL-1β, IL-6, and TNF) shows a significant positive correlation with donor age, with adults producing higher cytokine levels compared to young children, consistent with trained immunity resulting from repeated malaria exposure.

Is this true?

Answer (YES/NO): NO